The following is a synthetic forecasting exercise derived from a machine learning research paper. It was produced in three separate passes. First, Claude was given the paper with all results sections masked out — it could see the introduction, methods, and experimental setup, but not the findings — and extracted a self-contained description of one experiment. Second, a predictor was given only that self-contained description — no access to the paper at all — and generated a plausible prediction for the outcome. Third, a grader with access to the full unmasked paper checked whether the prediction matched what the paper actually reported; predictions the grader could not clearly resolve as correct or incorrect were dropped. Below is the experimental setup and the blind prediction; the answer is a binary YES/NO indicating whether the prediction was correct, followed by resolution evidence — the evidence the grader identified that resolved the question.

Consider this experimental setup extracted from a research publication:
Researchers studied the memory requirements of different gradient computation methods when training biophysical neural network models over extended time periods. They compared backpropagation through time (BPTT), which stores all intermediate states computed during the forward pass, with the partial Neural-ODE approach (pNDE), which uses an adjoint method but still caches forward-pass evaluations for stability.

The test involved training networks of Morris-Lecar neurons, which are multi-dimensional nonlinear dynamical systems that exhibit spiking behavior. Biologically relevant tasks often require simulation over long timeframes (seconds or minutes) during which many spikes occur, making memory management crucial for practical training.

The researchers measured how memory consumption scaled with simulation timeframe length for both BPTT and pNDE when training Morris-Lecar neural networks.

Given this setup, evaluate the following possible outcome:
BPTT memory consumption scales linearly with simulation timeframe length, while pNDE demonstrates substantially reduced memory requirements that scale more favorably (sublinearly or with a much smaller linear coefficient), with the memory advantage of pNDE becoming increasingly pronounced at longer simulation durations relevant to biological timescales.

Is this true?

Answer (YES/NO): NO